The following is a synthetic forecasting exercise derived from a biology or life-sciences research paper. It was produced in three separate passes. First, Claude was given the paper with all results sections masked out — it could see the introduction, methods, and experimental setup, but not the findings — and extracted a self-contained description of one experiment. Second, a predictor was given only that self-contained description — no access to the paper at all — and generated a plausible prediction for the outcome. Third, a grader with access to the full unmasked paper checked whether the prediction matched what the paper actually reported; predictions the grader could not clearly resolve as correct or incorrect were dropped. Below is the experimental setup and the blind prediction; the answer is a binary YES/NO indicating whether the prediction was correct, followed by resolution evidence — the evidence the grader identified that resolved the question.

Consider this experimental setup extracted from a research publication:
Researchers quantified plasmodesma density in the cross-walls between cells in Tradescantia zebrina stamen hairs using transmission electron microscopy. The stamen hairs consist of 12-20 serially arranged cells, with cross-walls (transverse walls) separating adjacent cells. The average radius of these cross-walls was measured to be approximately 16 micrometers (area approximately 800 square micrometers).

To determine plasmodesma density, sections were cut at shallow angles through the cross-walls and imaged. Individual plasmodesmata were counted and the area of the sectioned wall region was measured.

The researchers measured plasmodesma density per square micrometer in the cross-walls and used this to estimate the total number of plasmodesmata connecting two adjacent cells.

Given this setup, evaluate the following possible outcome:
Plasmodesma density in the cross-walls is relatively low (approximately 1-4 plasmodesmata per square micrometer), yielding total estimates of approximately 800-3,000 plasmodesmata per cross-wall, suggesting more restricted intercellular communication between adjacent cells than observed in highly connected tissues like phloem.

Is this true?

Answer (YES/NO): NO